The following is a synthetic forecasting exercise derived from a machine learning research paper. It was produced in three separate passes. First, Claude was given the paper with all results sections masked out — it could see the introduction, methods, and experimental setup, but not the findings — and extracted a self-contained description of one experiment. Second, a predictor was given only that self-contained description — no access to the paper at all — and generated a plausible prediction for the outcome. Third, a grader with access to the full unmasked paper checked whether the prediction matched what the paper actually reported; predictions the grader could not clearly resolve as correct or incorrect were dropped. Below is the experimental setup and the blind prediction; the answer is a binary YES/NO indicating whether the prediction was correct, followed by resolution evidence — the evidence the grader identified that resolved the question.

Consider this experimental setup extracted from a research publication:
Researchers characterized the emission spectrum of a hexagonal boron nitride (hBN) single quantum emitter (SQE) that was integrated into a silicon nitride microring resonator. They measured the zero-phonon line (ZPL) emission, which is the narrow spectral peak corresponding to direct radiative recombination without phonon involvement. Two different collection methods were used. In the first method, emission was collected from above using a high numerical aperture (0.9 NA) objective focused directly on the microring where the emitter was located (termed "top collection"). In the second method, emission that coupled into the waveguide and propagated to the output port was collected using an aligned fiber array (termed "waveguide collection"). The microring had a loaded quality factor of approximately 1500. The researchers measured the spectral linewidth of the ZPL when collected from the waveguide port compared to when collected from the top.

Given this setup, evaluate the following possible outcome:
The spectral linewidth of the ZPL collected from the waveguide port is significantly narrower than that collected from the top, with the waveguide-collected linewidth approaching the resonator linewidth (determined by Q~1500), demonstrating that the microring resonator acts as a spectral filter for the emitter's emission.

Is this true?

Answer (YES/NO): YES